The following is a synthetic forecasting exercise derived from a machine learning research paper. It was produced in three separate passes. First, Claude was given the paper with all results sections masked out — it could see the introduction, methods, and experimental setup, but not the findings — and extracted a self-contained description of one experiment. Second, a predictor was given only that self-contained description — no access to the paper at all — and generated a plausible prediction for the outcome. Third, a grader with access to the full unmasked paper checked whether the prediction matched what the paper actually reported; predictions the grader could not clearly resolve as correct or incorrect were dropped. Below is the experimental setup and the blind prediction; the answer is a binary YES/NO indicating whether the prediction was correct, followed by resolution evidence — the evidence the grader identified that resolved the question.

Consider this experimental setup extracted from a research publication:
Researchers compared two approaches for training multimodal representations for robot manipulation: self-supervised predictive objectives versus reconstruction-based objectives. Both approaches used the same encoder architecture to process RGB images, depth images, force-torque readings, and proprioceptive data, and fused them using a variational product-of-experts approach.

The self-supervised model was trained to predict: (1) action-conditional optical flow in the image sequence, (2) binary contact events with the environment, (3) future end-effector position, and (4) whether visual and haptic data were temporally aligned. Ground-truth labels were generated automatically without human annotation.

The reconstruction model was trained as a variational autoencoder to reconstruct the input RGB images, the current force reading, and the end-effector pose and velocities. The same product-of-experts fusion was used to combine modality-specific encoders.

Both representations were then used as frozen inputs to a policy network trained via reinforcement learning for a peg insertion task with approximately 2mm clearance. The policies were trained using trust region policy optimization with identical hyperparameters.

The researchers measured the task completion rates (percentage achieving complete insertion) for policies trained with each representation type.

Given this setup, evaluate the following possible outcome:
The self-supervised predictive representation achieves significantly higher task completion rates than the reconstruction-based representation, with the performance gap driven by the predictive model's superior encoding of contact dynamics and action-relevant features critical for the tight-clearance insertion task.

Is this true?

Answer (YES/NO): YES